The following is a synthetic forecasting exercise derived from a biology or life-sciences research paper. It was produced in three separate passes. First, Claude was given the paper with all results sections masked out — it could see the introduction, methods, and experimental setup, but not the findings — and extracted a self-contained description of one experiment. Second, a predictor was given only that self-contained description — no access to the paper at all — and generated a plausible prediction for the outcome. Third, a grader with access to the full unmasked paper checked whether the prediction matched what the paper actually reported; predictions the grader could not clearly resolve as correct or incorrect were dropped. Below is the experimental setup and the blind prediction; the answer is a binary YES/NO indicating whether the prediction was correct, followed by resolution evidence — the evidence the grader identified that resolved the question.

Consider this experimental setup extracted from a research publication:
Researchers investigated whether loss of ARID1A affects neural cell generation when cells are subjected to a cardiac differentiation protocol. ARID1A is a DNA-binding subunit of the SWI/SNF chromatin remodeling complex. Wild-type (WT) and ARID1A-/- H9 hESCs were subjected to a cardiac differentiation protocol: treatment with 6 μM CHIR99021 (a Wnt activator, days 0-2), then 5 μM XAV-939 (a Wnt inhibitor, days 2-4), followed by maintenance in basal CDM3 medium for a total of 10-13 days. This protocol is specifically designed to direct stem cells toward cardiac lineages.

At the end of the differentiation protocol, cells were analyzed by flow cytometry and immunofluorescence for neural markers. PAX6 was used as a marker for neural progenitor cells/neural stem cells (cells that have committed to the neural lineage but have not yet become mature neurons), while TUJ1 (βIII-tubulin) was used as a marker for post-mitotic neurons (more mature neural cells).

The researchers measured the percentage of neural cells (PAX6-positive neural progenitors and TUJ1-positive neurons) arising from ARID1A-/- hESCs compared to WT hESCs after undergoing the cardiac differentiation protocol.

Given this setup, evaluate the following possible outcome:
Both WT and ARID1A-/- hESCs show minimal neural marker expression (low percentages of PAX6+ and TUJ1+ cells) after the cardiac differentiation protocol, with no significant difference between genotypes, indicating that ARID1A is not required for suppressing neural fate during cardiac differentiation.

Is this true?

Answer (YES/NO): NO